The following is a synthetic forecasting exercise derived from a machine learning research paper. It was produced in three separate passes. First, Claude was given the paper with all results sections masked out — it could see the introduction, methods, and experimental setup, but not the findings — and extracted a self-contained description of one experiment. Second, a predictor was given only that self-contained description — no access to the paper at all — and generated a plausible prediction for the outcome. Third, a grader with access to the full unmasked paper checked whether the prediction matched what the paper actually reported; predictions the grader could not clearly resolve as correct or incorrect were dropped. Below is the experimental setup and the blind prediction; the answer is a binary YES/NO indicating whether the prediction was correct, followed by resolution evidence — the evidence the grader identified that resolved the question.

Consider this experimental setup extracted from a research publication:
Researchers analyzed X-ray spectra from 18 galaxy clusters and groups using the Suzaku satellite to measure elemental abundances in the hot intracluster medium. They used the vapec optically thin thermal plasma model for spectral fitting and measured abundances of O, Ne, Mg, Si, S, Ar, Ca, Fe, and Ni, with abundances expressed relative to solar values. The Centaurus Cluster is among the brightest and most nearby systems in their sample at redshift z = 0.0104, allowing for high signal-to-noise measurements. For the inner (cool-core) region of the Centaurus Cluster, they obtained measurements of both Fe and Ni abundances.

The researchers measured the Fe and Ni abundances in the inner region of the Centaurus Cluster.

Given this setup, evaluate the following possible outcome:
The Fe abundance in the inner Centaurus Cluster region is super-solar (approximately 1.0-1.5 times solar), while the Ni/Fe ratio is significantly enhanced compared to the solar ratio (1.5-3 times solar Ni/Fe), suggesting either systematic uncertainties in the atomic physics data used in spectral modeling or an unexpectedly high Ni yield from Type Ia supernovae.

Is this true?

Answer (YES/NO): NO